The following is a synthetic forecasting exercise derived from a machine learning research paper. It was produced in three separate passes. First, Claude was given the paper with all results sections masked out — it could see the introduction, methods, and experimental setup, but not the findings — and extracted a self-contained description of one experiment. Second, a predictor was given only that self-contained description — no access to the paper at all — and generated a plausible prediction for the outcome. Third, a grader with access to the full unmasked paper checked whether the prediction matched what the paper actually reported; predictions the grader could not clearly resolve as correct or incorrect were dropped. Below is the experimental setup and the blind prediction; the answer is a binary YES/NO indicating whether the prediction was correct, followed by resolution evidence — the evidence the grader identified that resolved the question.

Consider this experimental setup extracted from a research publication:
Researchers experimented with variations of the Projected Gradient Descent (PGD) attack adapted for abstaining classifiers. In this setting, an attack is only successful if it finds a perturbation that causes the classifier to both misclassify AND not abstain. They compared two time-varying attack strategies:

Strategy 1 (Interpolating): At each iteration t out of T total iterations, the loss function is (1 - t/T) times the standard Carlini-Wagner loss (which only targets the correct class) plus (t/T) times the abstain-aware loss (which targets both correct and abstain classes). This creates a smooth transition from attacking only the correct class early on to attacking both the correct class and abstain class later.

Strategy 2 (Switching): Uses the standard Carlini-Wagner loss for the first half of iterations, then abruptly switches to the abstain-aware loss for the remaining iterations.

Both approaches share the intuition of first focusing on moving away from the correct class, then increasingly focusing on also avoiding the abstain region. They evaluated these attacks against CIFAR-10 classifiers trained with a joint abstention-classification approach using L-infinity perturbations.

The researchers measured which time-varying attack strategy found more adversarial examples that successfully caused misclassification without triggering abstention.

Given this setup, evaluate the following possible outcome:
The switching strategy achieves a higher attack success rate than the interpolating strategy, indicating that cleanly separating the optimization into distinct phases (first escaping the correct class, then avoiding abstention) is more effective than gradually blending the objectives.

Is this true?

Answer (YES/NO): NO